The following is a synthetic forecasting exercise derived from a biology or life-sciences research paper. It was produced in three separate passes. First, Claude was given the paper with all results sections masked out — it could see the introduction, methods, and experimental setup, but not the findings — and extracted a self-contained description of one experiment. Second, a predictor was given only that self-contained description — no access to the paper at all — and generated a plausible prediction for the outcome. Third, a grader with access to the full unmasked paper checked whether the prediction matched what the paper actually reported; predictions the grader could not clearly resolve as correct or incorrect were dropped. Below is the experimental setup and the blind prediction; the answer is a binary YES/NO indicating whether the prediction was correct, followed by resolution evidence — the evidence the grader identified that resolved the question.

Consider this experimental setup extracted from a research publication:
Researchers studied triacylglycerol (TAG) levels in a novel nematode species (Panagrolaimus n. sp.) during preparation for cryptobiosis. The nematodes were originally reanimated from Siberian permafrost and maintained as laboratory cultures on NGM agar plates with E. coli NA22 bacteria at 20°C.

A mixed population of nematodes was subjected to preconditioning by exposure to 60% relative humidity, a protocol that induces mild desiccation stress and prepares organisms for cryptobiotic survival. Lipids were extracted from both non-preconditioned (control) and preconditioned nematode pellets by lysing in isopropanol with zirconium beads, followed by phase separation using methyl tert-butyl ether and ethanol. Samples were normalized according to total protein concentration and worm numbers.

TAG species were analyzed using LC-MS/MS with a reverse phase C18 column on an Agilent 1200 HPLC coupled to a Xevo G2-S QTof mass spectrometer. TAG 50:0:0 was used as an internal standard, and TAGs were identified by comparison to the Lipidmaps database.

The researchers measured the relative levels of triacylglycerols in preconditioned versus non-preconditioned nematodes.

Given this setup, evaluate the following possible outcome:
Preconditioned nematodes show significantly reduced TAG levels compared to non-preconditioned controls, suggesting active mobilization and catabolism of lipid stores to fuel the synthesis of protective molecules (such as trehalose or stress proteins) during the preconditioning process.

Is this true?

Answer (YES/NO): YES